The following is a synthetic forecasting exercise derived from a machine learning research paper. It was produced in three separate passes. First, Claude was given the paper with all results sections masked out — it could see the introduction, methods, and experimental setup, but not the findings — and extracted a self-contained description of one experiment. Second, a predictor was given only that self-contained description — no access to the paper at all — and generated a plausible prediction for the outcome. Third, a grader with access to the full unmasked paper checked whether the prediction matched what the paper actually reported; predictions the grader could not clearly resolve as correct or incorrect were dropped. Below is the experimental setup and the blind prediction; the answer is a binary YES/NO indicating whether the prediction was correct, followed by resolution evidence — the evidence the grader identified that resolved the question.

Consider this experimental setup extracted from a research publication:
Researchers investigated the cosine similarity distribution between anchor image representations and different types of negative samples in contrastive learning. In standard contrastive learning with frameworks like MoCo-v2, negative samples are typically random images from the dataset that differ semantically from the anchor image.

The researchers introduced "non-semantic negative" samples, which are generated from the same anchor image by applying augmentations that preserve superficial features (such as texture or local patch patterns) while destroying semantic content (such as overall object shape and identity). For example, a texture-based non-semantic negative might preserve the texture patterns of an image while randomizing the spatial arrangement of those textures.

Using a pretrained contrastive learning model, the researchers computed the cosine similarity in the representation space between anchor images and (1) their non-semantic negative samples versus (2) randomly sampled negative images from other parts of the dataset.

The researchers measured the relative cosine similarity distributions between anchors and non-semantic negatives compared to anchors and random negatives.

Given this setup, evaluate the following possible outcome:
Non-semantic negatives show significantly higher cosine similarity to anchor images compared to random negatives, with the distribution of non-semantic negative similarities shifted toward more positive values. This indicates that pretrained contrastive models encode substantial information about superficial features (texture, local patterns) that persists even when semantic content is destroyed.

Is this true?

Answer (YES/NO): YES